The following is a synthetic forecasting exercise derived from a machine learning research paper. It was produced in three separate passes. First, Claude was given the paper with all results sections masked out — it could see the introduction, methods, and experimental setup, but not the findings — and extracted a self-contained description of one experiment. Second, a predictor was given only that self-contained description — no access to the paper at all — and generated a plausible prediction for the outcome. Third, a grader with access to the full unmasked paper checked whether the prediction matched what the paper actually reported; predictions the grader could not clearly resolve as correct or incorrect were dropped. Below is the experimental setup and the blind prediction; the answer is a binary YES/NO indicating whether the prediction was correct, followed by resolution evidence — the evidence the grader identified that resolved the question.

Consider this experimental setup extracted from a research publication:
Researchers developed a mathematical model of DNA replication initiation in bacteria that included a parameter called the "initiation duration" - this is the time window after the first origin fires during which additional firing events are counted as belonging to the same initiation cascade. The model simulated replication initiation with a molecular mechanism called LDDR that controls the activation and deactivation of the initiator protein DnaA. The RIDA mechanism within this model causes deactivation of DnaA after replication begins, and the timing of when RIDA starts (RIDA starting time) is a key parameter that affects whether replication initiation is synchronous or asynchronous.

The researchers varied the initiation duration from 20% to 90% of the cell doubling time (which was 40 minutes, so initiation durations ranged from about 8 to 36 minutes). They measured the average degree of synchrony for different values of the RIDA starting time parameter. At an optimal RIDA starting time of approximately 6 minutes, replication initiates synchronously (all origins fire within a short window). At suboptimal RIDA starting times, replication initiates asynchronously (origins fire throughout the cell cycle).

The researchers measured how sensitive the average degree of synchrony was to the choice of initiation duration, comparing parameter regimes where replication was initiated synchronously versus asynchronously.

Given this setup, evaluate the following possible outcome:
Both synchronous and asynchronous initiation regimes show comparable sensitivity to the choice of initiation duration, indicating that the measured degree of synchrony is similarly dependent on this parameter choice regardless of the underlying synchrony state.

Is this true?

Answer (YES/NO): NO